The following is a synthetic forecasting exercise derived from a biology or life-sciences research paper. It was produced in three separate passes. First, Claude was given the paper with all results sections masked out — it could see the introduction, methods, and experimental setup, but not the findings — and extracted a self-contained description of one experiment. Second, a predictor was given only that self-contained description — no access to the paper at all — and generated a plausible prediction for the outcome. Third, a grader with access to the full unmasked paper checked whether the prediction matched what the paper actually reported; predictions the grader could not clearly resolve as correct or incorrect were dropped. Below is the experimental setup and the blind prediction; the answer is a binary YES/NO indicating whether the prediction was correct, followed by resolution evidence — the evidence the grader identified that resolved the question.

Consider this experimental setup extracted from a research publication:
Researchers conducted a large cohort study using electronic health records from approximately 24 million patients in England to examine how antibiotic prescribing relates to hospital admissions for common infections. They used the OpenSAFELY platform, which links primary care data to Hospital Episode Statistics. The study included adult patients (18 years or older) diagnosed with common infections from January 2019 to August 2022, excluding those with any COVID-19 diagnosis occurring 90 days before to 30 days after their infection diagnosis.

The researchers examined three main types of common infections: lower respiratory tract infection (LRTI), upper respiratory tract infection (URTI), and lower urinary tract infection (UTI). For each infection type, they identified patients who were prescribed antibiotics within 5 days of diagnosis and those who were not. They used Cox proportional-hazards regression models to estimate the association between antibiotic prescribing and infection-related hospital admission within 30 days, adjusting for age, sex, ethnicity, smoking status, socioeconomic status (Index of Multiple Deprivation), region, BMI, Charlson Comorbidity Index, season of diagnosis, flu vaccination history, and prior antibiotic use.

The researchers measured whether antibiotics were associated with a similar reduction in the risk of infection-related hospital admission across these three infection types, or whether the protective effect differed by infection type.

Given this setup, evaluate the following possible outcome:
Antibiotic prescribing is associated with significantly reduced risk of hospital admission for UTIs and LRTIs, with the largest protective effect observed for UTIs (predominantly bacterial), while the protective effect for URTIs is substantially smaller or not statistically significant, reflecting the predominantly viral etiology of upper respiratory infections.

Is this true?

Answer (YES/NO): NO